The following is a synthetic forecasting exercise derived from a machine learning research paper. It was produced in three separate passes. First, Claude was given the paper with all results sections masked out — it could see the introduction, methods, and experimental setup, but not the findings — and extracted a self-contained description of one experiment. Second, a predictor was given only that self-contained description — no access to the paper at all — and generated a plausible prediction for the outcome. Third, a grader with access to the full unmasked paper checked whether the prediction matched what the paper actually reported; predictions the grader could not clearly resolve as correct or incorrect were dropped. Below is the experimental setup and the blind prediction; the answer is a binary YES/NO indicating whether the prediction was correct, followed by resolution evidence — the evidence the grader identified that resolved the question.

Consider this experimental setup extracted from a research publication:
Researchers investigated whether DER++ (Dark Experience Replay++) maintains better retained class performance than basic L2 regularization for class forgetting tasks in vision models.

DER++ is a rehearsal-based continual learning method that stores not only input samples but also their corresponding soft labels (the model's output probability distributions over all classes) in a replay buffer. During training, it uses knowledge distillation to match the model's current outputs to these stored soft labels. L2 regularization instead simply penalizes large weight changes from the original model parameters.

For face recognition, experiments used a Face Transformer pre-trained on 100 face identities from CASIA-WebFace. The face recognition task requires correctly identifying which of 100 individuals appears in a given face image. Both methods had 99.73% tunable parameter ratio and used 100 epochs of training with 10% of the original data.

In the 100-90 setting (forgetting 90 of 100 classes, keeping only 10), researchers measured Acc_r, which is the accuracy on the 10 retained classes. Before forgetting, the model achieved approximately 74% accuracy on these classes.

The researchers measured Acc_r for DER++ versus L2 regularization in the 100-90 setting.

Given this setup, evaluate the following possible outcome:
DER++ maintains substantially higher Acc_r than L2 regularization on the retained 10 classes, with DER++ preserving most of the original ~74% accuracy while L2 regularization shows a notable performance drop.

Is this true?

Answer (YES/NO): NO